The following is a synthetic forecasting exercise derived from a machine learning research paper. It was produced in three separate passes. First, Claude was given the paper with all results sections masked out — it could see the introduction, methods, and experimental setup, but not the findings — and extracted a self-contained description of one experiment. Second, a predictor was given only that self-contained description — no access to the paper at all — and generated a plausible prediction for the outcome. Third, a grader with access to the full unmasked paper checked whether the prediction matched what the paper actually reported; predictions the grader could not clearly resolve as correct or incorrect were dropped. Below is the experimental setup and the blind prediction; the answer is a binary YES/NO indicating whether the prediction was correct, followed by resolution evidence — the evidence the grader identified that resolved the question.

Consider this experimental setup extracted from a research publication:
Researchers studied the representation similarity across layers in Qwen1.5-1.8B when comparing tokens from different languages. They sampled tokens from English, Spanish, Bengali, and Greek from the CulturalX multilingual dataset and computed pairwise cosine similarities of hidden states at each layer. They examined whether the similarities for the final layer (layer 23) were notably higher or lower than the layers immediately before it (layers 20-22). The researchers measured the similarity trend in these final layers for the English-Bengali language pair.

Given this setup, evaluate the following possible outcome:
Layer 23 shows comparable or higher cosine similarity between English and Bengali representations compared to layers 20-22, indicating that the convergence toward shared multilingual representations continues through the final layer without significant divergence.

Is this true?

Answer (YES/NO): YES